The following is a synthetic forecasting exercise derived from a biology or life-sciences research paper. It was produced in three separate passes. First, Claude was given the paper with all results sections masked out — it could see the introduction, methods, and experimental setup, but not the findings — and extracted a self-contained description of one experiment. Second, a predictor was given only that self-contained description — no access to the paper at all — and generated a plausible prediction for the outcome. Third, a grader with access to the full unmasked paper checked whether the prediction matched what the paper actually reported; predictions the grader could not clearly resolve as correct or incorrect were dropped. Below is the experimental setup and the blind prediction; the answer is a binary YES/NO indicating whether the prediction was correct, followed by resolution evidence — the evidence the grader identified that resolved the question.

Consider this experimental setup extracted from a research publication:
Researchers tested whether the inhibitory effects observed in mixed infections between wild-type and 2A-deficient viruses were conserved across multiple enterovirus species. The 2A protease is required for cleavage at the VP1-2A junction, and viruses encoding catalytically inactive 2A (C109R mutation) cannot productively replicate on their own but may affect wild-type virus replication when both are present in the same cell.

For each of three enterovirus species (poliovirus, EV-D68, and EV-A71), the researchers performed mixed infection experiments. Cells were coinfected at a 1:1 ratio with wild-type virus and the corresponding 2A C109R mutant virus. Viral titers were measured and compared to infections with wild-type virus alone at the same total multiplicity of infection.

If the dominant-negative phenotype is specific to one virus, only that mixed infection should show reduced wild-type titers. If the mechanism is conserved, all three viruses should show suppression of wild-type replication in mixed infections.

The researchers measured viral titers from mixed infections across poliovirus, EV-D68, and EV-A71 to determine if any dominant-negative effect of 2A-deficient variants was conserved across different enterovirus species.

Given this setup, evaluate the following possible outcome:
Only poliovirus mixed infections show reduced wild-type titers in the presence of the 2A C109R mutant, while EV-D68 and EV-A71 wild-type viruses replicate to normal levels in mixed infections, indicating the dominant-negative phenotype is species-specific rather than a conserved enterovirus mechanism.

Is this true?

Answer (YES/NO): NO